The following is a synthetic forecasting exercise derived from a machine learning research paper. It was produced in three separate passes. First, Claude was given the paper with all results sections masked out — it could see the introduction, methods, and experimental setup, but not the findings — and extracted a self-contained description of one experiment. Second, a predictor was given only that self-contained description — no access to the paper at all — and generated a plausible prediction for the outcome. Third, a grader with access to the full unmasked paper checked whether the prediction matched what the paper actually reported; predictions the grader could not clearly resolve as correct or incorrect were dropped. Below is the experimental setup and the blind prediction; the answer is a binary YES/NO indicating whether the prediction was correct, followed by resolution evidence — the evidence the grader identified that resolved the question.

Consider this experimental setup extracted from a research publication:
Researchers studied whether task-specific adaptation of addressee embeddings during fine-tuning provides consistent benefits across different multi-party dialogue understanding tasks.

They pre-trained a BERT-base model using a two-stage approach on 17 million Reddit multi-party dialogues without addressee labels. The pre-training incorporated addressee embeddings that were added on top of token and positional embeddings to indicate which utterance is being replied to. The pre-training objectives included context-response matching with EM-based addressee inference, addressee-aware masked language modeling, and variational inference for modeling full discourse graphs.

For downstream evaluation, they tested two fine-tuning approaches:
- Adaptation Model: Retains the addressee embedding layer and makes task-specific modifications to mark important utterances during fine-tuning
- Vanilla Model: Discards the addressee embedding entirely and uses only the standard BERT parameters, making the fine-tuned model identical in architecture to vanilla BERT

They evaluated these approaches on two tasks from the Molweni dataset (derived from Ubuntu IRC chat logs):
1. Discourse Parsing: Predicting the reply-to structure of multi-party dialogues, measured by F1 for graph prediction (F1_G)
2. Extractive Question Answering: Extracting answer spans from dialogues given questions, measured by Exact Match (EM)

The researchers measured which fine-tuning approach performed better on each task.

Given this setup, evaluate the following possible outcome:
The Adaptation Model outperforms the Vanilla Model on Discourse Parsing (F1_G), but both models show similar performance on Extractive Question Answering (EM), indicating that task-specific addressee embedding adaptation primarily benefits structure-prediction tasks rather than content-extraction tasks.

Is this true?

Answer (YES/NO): YES